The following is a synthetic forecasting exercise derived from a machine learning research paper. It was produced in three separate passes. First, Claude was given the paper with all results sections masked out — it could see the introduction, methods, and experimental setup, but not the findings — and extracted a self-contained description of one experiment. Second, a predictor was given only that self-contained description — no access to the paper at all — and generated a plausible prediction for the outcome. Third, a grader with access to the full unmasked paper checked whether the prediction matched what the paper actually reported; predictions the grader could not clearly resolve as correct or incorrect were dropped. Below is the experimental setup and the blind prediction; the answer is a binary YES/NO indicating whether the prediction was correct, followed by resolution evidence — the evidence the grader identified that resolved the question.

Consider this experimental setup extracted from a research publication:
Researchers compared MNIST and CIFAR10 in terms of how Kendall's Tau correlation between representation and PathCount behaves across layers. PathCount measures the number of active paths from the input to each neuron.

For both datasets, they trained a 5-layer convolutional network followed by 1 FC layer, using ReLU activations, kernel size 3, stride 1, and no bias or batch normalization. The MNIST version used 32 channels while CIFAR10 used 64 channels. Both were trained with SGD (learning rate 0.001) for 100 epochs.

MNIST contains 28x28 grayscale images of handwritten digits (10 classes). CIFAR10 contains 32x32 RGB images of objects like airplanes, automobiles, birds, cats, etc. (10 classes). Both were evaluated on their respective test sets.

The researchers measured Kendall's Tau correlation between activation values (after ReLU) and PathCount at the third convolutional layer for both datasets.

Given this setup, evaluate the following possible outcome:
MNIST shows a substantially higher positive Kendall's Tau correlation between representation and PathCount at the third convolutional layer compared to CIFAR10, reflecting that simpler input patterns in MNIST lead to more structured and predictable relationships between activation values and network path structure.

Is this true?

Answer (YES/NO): YES